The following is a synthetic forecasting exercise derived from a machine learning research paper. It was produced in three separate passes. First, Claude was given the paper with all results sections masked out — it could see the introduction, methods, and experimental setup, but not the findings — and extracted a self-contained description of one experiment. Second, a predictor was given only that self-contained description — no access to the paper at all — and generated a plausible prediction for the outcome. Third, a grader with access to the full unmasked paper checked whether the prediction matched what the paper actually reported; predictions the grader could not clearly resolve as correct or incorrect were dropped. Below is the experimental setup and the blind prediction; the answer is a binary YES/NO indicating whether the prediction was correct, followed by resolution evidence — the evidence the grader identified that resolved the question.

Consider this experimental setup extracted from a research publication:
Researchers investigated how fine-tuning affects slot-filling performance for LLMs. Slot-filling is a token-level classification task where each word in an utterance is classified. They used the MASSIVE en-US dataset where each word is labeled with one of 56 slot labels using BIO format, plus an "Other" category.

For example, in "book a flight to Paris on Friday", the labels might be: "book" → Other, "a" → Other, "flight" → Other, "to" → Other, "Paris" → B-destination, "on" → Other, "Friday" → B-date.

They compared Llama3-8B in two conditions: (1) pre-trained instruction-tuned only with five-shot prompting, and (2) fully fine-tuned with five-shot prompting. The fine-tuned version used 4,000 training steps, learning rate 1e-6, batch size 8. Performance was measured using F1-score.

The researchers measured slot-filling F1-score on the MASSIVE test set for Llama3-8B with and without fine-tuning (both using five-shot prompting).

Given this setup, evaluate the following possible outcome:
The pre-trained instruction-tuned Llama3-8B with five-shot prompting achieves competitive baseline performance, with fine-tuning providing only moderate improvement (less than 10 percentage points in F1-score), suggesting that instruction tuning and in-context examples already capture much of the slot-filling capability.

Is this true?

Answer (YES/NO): NO